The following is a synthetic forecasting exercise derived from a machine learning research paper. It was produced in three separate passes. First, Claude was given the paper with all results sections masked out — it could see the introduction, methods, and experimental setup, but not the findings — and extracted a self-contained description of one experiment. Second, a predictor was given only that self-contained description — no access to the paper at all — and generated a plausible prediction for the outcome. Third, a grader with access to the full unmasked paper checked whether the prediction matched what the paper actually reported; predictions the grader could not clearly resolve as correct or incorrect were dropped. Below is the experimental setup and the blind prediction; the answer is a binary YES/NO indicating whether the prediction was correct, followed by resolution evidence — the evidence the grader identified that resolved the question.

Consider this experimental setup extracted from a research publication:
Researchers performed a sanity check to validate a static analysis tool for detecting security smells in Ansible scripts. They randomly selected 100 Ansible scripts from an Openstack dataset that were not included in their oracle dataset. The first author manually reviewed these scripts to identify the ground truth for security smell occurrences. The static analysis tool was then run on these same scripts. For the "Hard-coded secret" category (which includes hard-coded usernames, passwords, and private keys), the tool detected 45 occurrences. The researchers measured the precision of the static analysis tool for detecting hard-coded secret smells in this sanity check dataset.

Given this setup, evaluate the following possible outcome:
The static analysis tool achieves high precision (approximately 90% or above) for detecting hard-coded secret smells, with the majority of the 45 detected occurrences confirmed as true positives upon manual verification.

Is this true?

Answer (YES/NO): NO